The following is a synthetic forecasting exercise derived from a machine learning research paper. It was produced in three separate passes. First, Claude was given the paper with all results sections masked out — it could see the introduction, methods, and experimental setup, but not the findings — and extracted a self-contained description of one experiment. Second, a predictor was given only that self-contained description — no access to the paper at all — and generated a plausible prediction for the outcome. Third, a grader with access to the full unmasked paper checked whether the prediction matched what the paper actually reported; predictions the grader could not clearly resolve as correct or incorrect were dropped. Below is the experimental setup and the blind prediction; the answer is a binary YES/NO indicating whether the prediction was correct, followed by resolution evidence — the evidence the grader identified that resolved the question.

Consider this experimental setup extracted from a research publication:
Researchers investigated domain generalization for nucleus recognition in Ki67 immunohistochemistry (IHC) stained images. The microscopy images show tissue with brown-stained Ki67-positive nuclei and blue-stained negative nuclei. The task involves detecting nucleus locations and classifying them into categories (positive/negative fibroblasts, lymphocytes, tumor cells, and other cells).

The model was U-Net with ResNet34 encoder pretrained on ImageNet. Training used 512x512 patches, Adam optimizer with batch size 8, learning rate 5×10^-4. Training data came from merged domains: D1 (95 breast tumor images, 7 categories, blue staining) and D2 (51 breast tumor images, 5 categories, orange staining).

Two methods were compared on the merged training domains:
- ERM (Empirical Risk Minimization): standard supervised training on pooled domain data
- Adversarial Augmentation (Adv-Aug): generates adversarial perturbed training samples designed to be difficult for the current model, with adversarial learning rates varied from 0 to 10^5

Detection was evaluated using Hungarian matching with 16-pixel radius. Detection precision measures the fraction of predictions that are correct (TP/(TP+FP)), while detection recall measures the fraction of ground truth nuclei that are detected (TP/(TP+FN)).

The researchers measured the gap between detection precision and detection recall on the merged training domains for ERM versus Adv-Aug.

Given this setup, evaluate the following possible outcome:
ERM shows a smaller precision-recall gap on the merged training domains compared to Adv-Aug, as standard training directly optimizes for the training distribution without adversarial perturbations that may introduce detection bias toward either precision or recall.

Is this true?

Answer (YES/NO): YES